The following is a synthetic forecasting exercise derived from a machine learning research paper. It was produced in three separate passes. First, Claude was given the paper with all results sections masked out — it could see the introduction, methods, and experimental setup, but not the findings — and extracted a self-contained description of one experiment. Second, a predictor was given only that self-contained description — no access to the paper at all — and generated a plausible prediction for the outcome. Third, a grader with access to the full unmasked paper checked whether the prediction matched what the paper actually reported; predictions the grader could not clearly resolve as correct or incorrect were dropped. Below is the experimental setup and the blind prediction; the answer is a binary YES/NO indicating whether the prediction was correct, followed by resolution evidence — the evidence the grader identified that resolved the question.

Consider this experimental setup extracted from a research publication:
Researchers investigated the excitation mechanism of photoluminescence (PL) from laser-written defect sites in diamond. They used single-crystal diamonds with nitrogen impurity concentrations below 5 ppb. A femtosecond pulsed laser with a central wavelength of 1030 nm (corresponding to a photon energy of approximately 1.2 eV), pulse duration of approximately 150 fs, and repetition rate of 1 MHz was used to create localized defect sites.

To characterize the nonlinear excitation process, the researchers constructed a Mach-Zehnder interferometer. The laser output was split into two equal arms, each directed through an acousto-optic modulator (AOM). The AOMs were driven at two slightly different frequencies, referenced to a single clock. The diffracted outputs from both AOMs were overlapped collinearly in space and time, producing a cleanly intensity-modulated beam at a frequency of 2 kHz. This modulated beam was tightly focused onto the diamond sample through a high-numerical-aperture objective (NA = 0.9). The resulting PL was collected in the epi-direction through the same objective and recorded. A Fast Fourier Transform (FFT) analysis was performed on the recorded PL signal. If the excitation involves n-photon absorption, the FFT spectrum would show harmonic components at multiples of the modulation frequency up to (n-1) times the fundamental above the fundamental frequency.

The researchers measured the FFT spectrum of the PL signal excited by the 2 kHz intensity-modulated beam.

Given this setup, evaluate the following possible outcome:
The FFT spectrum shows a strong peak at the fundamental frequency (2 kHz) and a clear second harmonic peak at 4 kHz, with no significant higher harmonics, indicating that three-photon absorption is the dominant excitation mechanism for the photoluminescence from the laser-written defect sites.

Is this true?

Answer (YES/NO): NO